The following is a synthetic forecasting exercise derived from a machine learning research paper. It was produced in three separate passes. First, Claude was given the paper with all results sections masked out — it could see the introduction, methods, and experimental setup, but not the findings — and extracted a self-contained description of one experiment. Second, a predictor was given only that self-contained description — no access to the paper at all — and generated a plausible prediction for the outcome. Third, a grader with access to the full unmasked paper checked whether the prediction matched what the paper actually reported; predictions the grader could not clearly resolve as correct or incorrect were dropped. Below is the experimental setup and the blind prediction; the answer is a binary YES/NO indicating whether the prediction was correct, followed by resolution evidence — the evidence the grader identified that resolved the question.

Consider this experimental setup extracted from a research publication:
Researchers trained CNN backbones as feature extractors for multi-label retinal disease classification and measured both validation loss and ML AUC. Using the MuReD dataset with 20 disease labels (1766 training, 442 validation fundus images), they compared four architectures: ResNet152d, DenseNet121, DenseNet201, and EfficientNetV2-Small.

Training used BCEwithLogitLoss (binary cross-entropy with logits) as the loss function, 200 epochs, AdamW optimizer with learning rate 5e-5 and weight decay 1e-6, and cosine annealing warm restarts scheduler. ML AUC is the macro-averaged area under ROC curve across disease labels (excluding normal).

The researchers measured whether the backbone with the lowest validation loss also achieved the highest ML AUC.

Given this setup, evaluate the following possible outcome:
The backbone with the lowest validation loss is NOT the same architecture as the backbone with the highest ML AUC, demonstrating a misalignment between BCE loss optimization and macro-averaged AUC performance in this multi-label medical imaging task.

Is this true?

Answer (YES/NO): NO